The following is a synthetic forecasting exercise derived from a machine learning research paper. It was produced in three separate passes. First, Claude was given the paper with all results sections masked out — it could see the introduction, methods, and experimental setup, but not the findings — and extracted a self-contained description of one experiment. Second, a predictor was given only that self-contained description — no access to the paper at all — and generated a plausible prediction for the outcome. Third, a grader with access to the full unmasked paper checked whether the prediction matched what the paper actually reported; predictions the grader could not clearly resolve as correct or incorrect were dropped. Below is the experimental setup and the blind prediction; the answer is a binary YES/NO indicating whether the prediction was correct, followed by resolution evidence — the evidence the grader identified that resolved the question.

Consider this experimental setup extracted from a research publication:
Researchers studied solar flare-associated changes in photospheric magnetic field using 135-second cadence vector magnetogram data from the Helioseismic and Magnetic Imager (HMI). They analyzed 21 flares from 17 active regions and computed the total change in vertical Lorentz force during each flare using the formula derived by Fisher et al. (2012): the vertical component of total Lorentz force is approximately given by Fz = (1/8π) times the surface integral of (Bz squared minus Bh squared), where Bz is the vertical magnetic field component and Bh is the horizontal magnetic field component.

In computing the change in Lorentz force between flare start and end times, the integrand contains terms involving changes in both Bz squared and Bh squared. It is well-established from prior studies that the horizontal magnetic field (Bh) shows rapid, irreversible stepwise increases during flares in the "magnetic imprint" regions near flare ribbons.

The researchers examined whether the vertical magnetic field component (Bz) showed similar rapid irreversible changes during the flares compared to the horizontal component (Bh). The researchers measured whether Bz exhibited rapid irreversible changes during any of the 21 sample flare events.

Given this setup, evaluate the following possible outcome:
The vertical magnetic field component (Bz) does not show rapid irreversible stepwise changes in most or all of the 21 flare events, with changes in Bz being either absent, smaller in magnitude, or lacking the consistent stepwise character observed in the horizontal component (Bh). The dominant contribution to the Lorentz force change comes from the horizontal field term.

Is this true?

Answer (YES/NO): YES